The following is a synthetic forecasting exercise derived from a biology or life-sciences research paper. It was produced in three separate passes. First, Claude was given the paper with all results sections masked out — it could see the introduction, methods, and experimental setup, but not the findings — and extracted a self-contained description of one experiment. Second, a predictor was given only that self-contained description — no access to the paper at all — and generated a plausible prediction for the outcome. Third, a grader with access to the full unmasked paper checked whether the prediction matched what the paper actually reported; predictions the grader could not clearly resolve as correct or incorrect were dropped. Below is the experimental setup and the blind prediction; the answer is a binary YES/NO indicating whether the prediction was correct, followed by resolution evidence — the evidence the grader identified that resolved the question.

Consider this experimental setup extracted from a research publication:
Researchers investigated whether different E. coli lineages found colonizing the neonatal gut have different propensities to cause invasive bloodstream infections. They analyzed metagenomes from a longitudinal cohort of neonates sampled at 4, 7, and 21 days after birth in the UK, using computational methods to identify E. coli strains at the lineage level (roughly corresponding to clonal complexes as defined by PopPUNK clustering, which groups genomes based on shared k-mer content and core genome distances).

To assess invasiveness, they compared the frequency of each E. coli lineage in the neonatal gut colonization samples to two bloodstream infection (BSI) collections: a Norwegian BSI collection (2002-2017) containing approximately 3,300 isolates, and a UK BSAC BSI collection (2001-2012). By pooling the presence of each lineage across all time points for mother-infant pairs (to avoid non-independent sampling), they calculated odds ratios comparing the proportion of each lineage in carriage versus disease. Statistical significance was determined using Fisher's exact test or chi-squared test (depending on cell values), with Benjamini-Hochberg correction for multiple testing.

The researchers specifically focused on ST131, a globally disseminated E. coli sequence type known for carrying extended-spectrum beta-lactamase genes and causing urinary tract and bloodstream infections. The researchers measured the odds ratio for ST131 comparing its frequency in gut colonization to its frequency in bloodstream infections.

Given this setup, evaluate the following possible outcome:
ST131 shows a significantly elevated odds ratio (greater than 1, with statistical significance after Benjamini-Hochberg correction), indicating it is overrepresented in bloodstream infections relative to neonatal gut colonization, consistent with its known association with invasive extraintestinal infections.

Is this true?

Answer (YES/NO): NO